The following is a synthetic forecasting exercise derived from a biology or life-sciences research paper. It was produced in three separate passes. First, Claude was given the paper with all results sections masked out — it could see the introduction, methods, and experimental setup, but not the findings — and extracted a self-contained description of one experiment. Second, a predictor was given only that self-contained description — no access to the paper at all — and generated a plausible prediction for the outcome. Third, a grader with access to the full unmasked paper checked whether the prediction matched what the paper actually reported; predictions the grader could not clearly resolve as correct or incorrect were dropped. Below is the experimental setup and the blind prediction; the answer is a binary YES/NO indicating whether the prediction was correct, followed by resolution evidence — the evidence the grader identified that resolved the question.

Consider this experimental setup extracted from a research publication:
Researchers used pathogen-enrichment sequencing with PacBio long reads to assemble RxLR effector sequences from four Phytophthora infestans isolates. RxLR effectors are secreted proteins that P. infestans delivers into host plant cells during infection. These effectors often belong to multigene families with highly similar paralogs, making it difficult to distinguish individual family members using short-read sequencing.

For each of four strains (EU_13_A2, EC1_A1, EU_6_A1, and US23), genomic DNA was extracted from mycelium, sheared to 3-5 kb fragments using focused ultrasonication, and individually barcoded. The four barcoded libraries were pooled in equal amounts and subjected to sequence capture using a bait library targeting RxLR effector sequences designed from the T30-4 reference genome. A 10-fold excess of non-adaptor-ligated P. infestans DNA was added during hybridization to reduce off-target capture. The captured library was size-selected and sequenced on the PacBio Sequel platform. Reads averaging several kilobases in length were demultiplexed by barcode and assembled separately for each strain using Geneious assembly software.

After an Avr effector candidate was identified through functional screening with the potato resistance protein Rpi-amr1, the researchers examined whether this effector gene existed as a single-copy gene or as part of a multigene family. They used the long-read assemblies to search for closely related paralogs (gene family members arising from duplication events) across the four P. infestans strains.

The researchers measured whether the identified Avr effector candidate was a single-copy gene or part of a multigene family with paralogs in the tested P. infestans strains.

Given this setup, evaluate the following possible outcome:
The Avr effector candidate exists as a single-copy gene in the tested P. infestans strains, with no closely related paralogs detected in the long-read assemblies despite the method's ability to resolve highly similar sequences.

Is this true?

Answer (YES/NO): NO